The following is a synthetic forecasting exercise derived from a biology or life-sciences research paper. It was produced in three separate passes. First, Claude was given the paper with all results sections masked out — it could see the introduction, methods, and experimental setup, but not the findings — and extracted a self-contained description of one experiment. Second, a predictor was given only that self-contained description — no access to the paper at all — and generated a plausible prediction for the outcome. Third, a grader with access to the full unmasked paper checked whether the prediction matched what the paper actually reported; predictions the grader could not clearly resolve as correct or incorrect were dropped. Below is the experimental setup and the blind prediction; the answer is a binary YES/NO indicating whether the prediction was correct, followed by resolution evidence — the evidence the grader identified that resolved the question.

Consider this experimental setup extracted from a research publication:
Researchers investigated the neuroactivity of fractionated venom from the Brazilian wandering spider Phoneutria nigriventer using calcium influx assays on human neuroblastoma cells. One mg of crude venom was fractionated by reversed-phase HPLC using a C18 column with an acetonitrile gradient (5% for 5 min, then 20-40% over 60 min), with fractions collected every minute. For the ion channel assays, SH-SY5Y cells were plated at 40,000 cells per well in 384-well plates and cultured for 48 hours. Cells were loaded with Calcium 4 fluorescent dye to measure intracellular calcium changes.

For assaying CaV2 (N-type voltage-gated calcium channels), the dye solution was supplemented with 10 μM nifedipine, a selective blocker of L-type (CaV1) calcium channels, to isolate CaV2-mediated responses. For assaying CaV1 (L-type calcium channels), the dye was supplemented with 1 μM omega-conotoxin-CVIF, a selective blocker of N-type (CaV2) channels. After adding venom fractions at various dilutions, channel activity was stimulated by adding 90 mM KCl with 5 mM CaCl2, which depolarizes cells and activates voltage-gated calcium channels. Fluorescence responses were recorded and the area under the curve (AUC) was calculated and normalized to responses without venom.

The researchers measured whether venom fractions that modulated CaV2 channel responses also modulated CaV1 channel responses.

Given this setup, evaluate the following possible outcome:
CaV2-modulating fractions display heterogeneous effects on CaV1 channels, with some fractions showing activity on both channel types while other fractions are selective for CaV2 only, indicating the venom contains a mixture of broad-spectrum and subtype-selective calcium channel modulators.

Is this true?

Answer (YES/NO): YES